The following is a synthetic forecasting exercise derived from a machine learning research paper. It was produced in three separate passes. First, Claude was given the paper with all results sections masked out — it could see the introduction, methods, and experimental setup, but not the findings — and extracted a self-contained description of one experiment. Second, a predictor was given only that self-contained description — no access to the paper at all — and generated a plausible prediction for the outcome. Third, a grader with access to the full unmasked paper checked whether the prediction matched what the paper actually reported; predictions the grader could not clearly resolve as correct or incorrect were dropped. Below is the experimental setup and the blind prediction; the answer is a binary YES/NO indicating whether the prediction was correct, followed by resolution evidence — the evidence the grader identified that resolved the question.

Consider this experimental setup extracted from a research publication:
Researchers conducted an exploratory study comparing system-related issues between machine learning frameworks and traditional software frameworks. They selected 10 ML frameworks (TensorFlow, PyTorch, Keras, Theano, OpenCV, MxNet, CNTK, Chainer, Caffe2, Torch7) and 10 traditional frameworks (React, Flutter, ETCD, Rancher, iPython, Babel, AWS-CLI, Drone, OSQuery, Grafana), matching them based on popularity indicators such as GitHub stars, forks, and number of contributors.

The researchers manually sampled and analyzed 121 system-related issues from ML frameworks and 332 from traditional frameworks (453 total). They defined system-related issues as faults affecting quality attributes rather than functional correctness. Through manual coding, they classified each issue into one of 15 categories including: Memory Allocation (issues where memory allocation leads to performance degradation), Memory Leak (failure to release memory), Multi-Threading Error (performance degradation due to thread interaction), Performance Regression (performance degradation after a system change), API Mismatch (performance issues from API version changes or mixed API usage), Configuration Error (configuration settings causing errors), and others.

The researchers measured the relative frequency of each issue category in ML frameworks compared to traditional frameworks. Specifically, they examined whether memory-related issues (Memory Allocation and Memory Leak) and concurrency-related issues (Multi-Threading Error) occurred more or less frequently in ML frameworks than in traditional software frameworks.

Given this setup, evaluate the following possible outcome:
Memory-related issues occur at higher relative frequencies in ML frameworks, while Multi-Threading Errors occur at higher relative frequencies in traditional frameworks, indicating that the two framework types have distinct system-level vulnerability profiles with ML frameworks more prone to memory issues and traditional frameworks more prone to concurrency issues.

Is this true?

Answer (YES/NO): NO